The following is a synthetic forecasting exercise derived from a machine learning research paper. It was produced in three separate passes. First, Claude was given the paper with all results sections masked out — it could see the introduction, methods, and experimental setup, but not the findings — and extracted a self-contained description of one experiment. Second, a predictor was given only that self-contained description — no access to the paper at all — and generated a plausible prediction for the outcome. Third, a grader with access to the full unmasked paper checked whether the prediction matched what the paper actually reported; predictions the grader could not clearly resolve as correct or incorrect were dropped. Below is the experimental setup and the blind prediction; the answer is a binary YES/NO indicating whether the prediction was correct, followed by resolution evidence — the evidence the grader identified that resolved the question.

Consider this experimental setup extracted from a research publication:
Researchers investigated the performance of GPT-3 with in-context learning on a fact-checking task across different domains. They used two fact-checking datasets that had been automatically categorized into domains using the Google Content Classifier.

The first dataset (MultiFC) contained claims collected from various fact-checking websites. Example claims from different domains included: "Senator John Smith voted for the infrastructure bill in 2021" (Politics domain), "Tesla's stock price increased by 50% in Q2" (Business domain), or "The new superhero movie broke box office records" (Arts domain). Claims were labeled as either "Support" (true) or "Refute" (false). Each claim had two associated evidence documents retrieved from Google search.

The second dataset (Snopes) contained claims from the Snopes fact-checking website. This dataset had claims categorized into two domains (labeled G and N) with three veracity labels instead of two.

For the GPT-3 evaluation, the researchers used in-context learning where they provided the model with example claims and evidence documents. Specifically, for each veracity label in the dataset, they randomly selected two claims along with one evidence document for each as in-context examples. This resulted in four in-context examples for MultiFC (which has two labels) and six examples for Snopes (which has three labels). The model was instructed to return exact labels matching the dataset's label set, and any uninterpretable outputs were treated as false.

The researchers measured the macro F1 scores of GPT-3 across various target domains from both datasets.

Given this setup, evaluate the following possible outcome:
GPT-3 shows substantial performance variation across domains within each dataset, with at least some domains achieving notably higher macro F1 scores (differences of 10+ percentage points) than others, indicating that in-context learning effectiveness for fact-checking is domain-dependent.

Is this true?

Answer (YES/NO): NO